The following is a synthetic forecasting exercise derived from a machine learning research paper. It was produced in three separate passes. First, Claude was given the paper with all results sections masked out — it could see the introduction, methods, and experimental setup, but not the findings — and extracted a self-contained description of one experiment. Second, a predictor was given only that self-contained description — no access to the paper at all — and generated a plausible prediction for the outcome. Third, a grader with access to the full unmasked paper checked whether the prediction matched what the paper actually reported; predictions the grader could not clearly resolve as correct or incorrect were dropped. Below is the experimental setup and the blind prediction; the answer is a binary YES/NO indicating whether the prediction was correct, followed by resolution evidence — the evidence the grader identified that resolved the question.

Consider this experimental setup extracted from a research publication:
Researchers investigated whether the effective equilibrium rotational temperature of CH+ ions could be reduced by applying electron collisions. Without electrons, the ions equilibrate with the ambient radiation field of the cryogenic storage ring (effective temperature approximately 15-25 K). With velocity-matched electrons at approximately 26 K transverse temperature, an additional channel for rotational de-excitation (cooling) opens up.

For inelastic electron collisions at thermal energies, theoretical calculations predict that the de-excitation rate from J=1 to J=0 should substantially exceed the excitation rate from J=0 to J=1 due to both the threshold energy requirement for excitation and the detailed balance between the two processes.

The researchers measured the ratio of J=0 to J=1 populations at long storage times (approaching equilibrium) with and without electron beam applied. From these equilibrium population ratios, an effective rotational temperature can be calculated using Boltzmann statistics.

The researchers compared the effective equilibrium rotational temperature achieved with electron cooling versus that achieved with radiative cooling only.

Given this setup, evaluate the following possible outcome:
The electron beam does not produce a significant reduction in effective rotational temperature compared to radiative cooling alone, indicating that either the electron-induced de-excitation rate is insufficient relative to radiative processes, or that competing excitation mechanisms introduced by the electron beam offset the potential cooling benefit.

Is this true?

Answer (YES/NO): YES